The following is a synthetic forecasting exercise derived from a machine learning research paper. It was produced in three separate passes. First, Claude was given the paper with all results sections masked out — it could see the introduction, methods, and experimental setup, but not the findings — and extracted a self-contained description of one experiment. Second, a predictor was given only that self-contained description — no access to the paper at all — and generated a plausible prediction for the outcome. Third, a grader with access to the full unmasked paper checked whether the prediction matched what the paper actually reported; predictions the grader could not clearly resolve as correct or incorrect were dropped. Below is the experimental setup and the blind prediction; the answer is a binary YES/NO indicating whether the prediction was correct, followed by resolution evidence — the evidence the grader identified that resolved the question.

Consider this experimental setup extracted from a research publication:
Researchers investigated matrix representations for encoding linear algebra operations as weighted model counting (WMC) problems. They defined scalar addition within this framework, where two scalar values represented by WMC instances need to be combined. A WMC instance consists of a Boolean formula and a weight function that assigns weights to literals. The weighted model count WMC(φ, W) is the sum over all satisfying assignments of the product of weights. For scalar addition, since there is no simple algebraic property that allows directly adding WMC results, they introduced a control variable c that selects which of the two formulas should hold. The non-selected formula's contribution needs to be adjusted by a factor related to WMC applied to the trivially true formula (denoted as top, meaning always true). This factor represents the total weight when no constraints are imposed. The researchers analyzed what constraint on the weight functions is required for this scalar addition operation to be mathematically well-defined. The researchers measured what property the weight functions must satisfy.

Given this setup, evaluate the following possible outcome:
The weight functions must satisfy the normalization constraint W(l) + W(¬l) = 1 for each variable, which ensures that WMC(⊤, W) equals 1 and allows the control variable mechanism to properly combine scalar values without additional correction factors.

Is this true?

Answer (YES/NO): NO